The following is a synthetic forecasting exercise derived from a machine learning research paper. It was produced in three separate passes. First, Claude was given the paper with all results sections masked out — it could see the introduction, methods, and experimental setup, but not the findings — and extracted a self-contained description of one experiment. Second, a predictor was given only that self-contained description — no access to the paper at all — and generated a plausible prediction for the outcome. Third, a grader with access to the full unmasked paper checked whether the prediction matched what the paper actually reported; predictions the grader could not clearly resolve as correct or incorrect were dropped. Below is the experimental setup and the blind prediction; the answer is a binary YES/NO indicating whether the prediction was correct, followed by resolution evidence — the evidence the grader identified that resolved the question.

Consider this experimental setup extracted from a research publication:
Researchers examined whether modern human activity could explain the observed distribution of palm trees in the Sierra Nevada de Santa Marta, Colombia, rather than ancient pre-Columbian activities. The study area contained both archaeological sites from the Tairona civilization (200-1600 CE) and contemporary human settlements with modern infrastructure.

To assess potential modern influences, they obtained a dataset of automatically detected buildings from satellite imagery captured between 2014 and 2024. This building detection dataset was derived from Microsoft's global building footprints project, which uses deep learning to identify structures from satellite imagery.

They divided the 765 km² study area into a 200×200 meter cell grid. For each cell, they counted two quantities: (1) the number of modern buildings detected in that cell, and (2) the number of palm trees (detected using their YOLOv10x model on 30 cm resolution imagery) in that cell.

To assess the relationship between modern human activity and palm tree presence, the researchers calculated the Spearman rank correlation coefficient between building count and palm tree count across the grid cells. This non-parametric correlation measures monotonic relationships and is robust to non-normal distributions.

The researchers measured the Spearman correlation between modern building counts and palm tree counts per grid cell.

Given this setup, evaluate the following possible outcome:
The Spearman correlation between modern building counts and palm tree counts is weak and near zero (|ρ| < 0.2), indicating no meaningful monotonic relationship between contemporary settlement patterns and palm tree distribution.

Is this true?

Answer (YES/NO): NO